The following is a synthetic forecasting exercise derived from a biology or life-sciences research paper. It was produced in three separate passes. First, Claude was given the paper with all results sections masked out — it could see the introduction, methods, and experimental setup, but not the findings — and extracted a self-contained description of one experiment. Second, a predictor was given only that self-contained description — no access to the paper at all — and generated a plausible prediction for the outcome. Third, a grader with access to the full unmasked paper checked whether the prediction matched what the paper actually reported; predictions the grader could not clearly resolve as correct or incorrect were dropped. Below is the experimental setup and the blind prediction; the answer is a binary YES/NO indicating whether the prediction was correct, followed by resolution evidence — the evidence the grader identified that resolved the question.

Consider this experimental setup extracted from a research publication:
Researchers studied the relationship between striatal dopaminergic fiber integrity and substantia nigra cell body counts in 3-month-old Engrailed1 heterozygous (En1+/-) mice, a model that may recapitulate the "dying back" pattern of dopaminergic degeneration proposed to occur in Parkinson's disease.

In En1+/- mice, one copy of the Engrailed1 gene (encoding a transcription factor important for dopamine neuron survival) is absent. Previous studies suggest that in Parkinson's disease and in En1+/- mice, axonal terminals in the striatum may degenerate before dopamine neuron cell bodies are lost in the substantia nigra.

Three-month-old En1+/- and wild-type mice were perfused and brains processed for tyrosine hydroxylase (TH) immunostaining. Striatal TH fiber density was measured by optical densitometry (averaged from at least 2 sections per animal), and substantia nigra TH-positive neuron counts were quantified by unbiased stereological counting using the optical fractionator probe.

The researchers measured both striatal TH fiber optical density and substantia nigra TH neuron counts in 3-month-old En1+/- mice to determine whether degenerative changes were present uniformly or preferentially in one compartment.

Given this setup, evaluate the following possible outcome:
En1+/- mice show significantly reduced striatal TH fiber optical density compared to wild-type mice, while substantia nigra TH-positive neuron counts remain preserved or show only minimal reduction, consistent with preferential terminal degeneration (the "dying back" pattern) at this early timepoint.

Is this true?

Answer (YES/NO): YES